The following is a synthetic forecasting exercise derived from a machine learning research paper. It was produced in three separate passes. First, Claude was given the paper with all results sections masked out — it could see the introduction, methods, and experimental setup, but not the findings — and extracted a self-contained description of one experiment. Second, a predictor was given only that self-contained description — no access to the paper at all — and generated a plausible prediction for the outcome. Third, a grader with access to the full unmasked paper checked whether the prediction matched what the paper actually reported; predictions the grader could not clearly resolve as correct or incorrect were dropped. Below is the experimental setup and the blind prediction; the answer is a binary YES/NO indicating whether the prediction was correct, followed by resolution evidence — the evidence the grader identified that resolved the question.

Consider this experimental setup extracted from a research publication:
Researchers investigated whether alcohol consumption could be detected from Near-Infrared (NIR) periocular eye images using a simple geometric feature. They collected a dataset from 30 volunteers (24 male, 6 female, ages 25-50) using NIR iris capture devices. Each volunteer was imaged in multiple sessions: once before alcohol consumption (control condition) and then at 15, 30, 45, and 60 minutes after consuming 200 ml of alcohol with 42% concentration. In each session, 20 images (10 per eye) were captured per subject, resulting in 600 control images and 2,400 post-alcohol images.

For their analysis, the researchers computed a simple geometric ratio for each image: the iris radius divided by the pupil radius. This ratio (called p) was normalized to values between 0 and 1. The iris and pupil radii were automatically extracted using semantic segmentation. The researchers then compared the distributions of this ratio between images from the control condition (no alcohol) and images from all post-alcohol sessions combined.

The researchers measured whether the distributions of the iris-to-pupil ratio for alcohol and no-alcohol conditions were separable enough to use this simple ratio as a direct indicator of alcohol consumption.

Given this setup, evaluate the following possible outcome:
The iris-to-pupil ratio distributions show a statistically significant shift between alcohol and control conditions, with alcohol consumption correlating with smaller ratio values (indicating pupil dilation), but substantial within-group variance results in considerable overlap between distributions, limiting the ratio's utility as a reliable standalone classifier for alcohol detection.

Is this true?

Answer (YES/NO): NO